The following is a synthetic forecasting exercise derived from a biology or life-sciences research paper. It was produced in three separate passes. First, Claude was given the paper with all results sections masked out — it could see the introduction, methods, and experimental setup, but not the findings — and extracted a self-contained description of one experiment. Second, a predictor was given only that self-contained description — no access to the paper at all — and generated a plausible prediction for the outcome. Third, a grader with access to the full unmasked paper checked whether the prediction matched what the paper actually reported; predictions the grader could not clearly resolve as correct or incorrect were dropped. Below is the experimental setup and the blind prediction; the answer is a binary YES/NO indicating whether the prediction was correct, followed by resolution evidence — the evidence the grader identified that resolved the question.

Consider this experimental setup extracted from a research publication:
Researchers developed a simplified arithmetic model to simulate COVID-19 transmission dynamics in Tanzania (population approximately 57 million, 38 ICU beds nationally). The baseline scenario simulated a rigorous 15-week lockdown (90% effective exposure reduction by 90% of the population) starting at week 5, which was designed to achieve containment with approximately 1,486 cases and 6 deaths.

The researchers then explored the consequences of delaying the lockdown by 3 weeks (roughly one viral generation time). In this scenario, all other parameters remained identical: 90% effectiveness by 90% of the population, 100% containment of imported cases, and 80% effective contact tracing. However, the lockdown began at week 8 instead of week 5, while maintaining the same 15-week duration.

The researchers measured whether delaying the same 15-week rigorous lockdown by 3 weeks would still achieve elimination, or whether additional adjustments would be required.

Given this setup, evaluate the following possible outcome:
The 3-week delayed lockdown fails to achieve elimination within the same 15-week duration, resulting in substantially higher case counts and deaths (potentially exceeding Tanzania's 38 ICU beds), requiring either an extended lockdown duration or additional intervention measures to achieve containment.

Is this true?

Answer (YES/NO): YES